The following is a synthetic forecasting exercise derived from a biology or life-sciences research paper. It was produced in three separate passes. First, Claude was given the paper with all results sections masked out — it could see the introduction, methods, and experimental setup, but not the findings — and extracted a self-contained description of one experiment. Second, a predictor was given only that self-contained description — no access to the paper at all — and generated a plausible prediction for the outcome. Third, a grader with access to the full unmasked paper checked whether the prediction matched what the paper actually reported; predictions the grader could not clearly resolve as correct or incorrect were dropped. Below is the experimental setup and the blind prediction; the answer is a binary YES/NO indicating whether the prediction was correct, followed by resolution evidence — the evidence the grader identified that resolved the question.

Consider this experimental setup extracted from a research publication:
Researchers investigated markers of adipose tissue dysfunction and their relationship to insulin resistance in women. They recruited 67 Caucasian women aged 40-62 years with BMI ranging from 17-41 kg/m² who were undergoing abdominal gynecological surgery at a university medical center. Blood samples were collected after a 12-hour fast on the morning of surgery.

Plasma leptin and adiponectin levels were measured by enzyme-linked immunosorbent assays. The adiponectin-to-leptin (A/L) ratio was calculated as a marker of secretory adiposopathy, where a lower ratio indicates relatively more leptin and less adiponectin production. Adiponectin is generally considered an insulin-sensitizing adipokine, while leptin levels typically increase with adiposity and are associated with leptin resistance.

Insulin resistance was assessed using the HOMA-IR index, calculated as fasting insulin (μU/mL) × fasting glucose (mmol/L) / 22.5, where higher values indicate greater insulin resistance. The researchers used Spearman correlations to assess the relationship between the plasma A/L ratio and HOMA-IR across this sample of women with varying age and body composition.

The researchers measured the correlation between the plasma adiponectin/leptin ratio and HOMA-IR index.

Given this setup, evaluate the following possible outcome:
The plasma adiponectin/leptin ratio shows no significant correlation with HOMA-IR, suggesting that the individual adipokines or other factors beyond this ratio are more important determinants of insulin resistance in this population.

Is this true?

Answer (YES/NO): NO